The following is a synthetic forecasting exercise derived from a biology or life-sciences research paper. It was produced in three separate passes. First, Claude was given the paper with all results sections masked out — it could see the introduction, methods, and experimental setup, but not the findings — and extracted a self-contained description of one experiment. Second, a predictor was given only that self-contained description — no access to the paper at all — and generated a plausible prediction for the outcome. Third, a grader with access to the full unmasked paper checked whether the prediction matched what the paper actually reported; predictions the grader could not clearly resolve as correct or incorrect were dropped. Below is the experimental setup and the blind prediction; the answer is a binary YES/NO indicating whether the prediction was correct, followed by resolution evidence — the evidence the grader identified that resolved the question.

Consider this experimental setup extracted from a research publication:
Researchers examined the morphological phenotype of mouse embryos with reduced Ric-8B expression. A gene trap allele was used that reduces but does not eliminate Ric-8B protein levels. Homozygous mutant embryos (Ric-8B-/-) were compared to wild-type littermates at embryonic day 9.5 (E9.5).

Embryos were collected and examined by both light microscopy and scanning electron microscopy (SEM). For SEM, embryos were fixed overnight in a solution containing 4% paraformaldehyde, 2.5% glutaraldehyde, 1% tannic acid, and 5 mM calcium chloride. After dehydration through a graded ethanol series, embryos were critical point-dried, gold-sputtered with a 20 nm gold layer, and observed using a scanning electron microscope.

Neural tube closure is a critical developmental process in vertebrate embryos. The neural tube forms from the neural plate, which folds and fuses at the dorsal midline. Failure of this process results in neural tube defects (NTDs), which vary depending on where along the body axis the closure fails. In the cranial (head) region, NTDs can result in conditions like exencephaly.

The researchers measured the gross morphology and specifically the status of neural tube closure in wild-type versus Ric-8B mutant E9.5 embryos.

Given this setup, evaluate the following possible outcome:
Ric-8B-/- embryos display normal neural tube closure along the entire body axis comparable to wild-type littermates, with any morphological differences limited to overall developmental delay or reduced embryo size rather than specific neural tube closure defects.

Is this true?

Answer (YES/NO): NO